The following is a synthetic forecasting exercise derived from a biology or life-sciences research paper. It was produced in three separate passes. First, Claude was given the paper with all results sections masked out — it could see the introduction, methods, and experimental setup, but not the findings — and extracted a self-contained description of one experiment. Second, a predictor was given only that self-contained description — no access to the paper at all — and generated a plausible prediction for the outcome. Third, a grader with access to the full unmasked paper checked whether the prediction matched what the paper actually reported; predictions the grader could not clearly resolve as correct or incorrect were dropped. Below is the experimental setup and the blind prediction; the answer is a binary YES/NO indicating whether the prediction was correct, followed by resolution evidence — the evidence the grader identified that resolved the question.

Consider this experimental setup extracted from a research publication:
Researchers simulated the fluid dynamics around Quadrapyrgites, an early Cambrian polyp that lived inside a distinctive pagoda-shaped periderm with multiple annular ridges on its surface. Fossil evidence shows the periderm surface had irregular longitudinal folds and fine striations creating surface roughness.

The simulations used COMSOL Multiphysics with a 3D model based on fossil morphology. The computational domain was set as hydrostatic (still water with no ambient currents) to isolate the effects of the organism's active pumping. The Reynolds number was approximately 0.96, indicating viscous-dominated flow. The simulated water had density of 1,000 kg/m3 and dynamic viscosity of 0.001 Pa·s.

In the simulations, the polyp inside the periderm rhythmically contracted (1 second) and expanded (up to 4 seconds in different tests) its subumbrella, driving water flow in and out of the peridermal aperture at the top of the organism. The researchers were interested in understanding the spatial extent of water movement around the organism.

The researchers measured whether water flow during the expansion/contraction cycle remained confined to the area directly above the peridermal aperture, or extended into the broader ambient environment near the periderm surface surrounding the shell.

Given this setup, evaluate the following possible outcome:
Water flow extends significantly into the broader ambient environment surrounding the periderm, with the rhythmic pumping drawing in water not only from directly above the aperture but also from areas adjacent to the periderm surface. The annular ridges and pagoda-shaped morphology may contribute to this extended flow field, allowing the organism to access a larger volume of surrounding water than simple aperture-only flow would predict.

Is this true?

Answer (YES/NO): YES